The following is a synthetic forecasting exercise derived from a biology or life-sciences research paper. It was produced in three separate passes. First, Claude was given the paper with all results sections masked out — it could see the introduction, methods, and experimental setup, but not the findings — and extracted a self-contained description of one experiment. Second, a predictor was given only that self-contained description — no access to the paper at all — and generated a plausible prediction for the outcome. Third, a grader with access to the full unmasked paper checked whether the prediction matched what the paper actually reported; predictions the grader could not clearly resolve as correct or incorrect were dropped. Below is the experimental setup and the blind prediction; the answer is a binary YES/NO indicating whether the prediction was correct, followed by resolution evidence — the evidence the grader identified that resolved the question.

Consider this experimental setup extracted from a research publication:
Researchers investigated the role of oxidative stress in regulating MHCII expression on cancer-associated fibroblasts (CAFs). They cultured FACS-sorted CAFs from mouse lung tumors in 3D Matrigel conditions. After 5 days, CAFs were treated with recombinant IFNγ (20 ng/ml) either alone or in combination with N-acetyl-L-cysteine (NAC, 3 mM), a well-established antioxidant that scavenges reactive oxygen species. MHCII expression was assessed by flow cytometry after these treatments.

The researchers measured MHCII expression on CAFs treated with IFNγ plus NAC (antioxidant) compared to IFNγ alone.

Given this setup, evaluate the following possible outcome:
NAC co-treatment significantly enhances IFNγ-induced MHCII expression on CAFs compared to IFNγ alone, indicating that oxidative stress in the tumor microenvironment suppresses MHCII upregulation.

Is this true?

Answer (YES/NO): NO